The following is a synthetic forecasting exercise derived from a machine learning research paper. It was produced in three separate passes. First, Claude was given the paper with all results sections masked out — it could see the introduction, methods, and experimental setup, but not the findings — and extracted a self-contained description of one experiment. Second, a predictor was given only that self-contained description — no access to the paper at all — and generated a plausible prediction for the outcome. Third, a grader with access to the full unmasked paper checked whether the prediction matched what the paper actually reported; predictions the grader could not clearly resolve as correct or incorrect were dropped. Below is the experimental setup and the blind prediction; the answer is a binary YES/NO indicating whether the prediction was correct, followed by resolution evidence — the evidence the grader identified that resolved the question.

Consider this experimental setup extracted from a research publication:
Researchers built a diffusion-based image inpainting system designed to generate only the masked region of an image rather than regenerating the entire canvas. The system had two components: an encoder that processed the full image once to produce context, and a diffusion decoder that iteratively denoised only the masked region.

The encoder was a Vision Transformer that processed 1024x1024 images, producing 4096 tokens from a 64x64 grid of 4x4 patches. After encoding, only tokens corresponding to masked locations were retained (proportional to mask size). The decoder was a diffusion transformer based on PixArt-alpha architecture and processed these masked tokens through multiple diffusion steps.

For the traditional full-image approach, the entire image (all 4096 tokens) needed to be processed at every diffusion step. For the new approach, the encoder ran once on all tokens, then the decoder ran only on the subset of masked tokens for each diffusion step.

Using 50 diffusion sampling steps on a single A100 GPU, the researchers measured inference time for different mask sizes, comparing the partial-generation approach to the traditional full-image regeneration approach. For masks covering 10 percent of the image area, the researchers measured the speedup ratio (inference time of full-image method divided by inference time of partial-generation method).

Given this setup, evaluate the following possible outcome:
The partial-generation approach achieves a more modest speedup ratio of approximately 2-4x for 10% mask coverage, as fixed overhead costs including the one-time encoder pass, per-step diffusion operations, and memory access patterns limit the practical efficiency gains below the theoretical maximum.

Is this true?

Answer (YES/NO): NO